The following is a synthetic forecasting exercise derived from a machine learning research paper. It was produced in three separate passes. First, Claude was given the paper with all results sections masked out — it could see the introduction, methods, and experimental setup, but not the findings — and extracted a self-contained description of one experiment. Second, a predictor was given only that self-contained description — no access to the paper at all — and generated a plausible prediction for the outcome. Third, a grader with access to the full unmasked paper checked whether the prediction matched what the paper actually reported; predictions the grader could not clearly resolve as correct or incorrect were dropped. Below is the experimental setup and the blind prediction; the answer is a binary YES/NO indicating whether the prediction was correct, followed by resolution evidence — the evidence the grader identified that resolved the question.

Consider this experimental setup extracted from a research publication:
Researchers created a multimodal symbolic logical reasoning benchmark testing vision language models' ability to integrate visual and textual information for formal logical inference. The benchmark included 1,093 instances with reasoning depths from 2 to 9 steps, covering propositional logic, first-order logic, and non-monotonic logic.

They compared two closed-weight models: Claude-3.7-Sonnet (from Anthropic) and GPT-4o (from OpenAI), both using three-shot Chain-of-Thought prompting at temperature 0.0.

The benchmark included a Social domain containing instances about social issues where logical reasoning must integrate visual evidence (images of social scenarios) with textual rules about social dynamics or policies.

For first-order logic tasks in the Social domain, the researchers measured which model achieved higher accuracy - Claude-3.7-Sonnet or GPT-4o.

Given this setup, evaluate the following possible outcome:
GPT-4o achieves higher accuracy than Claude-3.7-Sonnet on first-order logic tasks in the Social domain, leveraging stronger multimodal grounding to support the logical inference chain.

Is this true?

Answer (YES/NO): NO